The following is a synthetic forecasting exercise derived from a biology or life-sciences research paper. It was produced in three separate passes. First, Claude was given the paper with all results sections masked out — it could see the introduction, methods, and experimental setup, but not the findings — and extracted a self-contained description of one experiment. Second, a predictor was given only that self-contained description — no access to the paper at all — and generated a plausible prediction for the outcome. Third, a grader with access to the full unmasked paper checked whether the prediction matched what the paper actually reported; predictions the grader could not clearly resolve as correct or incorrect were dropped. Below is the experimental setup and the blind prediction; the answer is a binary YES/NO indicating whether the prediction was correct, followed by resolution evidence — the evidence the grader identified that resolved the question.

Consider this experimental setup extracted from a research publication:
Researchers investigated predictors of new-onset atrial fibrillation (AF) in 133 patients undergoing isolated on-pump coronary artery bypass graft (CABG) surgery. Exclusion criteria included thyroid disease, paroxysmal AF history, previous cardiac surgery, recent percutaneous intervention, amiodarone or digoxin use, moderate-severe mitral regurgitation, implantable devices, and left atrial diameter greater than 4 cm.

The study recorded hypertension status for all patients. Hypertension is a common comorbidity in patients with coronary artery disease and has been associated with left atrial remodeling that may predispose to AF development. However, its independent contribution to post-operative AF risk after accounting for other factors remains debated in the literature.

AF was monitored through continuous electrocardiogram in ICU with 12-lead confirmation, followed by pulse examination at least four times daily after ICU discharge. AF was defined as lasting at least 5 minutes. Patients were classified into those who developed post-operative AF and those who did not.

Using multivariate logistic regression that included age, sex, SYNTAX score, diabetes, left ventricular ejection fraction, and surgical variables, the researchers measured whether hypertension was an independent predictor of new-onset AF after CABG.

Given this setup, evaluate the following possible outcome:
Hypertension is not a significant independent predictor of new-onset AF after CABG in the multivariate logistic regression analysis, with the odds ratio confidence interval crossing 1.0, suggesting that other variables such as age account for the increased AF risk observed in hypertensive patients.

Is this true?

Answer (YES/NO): NO